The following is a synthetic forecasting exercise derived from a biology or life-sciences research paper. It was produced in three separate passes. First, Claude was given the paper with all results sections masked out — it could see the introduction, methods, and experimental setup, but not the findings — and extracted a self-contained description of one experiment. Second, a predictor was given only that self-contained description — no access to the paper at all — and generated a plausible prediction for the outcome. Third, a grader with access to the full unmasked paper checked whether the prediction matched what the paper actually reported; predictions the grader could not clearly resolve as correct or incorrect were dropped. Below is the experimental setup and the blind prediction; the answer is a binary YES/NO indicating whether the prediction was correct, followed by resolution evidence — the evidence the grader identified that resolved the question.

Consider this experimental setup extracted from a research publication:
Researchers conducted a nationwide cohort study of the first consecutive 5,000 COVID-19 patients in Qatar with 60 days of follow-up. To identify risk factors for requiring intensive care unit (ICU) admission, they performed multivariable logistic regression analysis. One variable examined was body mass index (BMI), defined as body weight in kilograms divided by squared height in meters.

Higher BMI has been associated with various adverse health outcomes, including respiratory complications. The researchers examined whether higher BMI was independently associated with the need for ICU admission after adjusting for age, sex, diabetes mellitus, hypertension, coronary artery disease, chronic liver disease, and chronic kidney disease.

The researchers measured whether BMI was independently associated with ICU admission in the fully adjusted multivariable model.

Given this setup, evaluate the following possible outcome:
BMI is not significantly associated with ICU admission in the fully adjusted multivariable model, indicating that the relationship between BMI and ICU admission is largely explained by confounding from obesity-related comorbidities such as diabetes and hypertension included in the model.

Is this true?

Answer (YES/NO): NO